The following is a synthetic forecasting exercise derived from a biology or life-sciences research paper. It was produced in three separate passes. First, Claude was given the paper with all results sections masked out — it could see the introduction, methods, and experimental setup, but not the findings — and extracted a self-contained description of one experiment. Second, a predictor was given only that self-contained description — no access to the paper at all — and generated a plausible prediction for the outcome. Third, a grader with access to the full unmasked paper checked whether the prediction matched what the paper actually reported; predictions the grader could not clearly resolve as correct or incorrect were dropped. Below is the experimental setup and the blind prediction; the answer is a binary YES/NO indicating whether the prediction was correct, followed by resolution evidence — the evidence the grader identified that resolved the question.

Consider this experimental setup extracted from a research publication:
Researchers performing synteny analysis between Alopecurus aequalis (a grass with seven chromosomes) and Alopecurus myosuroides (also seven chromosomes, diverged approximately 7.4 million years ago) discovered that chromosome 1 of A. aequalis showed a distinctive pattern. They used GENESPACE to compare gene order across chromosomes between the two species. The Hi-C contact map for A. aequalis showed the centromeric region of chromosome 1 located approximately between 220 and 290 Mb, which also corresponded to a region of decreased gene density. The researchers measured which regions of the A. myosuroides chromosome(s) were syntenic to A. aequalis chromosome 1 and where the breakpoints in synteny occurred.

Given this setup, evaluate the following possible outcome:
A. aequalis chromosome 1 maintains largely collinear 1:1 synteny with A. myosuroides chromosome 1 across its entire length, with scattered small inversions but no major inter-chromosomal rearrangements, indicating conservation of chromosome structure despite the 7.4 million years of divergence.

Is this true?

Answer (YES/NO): NO